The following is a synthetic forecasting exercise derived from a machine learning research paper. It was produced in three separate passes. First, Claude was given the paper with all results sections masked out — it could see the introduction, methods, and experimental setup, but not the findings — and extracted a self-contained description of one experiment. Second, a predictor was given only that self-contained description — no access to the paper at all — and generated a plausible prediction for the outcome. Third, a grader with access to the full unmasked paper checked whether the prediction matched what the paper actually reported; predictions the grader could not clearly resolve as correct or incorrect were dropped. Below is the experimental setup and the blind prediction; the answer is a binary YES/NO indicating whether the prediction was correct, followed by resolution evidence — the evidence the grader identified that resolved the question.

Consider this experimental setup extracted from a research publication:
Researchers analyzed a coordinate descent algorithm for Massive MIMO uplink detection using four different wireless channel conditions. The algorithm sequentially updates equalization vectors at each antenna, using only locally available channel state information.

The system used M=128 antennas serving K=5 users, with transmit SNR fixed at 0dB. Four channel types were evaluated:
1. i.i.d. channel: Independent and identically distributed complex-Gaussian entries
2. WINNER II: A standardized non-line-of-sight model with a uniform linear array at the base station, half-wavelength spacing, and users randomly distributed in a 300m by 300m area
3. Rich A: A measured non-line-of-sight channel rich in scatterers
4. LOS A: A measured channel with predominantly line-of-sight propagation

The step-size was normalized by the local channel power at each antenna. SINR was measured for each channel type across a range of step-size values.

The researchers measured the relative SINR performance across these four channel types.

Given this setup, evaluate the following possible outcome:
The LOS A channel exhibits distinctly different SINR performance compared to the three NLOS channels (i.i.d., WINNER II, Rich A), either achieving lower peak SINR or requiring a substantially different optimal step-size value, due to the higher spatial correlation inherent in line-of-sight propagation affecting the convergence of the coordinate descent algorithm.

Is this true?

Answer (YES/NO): NO